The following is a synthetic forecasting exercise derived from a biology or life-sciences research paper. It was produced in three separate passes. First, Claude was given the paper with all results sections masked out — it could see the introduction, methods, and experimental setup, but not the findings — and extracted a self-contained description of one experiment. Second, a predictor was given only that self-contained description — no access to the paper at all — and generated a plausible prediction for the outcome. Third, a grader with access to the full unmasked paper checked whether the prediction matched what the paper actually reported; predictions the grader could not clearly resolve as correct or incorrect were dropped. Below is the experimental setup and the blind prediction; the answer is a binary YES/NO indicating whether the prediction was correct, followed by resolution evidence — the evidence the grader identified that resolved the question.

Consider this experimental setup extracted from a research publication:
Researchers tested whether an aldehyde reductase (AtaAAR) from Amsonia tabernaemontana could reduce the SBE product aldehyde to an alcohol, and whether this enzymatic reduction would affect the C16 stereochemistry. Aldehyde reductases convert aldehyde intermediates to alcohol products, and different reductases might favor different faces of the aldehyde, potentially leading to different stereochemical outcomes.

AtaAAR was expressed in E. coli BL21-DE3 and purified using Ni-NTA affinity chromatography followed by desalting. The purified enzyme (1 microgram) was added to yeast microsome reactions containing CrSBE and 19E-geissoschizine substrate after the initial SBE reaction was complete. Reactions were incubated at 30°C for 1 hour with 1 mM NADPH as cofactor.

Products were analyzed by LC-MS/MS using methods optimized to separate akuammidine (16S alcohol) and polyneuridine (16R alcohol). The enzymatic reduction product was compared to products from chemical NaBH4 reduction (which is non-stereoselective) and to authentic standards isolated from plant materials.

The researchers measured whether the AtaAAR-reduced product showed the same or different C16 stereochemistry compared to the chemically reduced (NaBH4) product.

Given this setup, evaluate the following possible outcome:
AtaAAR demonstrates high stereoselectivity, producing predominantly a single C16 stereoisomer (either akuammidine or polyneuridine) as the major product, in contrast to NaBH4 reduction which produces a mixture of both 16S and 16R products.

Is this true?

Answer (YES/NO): YES